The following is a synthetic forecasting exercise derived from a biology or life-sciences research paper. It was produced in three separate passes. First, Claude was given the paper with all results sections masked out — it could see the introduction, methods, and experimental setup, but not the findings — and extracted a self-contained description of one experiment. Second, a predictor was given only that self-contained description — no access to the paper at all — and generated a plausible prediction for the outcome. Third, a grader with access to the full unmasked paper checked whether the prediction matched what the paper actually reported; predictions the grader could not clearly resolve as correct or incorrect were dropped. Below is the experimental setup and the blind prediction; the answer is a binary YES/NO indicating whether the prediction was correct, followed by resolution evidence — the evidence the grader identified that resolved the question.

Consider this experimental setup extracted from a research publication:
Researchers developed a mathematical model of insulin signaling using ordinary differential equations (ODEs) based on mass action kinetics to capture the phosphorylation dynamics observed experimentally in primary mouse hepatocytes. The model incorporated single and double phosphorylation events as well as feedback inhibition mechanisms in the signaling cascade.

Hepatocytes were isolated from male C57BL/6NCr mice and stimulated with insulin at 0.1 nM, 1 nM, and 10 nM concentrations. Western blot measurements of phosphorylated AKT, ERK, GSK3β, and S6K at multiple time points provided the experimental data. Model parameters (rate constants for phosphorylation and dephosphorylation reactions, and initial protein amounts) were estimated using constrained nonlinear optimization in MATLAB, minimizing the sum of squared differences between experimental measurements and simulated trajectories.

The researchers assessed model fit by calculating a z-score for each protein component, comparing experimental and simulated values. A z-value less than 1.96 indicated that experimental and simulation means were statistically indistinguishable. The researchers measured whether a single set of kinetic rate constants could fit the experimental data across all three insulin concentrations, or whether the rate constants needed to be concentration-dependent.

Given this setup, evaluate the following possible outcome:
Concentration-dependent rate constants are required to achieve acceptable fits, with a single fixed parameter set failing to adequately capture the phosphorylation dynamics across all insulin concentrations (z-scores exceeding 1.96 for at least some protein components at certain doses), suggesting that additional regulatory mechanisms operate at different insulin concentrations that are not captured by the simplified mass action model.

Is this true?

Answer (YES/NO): YES